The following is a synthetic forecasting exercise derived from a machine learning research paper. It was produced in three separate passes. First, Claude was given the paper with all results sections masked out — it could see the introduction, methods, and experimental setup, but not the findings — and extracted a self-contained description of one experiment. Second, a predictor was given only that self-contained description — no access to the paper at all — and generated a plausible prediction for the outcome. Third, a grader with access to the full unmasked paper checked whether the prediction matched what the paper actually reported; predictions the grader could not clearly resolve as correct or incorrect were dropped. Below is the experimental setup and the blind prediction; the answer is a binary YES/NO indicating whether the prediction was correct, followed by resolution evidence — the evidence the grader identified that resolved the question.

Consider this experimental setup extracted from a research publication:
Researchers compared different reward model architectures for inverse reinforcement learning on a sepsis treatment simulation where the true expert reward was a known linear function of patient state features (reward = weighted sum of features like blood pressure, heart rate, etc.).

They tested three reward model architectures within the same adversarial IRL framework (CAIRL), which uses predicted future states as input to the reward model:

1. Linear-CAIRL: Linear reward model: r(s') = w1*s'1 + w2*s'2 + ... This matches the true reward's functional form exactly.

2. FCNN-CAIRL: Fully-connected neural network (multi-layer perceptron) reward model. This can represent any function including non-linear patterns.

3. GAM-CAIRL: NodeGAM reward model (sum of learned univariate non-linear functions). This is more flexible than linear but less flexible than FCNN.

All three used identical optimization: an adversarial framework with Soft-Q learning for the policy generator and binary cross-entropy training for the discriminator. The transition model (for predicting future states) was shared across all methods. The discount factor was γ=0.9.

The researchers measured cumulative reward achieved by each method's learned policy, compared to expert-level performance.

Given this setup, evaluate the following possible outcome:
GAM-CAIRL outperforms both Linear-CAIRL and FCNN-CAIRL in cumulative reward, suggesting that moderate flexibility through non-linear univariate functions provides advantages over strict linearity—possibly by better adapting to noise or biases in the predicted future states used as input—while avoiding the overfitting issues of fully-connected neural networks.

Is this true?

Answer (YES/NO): NO